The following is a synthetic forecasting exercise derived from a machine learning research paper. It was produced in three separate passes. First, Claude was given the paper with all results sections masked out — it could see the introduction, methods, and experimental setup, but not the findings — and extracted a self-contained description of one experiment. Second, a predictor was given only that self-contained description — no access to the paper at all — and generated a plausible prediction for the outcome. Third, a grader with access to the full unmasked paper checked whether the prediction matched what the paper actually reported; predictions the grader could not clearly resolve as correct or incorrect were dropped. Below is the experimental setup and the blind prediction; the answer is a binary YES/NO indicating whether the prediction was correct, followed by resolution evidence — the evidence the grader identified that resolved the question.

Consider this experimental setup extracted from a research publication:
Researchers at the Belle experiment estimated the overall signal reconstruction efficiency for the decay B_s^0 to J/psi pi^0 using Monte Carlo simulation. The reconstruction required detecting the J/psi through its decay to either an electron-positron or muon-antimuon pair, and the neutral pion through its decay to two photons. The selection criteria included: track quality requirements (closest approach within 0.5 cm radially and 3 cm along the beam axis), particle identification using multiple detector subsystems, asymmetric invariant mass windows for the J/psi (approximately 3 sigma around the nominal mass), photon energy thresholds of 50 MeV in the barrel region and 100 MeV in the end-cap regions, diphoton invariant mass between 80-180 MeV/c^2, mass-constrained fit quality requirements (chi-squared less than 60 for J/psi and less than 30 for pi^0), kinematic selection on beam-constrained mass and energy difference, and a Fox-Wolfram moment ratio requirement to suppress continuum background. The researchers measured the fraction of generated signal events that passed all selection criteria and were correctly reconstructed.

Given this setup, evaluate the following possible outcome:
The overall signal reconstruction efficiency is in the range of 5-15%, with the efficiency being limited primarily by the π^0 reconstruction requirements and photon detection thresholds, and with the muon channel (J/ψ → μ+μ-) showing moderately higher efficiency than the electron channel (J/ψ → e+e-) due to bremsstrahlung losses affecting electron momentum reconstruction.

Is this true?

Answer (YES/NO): NO